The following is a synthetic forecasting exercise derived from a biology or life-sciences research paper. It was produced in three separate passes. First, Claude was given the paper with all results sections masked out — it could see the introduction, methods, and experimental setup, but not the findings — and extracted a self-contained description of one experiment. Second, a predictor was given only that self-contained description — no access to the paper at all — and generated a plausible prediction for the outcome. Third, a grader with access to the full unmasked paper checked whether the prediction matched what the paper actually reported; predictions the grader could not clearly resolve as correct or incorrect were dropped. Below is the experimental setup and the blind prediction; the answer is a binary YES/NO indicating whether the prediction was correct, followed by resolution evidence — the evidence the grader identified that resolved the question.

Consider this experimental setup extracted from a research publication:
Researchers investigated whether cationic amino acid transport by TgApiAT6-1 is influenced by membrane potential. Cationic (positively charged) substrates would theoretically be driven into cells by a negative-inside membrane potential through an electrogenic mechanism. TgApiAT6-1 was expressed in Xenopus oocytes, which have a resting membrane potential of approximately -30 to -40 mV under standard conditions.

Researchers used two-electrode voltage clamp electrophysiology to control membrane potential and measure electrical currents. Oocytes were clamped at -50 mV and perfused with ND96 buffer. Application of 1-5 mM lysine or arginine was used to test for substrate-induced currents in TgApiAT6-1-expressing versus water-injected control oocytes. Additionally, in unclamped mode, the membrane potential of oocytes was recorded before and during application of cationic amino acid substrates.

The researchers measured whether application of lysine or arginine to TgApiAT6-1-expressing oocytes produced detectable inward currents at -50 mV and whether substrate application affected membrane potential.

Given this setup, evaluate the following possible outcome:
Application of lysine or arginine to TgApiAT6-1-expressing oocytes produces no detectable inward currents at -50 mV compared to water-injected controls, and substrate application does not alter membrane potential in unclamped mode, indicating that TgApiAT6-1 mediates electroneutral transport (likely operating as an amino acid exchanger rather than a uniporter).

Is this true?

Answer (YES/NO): NO